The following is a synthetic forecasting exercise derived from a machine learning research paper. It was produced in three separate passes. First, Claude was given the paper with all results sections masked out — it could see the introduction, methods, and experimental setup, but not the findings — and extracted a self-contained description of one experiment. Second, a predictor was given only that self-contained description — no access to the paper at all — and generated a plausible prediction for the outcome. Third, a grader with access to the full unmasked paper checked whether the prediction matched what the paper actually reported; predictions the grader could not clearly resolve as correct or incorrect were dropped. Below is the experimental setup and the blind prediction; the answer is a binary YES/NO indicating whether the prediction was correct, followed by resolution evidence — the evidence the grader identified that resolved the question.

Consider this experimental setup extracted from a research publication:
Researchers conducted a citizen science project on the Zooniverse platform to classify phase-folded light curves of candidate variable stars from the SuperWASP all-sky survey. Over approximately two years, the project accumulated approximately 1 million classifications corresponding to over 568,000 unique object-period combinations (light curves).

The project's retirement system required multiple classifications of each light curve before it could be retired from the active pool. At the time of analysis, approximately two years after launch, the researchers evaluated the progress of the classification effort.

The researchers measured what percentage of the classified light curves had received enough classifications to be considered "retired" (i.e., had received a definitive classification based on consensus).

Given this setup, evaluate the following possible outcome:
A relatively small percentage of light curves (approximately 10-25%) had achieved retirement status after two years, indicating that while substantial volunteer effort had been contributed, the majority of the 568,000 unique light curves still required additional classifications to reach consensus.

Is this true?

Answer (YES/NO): NO